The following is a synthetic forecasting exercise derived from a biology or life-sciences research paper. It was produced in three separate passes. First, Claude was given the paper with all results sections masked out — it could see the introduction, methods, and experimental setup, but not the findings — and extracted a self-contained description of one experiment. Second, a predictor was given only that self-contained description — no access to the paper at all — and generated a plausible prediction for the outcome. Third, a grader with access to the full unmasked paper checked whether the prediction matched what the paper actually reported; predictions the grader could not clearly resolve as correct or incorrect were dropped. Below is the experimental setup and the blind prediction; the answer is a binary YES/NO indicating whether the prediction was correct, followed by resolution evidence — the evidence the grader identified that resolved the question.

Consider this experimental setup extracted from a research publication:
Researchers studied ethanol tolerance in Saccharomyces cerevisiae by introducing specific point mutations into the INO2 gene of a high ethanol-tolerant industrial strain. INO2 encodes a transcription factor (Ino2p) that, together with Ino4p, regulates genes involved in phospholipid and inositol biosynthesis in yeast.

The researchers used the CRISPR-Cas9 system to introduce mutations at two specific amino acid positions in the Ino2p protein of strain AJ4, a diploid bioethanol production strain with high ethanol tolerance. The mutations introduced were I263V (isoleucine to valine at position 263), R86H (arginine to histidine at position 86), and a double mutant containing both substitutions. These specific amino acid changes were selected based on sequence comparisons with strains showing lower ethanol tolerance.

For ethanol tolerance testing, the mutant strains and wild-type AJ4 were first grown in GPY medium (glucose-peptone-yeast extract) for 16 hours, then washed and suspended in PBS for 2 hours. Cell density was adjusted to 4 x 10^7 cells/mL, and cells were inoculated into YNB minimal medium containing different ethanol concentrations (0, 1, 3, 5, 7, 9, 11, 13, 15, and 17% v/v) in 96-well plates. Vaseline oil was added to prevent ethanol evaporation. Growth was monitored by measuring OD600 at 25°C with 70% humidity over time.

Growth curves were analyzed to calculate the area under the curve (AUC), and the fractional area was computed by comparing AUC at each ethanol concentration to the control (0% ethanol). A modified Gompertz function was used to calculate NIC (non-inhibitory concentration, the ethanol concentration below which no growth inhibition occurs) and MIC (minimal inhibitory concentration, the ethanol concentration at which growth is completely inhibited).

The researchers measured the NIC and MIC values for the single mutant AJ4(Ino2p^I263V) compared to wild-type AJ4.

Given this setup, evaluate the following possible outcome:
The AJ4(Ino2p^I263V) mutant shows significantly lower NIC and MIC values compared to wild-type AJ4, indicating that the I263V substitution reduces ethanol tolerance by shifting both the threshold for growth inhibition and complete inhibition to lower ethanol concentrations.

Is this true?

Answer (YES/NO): YES